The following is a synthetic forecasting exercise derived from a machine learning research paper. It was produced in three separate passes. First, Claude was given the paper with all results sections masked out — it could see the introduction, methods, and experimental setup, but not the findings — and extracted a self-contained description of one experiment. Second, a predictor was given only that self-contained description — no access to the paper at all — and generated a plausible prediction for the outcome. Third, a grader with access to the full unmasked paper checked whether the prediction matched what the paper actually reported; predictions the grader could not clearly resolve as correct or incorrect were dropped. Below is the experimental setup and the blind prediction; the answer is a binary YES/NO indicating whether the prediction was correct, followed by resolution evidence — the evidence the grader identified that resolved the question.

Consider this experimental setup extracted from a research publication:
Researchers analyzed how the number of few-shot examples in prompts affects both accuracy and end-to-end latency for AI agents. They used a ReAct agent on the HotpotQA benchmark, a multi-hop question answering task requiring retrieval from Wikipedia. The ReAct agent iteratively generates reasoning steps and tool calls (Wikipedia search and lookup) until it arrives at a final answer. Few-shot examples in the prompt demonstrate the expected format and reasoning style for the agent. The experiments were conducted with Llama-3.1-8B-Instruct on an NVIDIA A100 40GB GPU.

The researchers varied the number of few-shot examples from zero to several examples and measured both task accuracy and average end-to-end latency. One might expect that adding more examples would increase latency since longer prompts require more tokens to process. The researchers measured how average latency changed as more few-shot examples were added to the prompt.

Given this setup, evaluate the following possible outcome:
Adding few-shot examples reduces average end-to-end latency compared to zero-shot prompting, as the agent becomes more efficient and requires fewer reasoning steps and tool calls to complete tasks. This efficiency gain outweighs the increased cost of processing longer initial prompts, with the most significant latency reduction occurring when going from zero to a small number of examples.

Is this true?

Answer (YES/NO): YES